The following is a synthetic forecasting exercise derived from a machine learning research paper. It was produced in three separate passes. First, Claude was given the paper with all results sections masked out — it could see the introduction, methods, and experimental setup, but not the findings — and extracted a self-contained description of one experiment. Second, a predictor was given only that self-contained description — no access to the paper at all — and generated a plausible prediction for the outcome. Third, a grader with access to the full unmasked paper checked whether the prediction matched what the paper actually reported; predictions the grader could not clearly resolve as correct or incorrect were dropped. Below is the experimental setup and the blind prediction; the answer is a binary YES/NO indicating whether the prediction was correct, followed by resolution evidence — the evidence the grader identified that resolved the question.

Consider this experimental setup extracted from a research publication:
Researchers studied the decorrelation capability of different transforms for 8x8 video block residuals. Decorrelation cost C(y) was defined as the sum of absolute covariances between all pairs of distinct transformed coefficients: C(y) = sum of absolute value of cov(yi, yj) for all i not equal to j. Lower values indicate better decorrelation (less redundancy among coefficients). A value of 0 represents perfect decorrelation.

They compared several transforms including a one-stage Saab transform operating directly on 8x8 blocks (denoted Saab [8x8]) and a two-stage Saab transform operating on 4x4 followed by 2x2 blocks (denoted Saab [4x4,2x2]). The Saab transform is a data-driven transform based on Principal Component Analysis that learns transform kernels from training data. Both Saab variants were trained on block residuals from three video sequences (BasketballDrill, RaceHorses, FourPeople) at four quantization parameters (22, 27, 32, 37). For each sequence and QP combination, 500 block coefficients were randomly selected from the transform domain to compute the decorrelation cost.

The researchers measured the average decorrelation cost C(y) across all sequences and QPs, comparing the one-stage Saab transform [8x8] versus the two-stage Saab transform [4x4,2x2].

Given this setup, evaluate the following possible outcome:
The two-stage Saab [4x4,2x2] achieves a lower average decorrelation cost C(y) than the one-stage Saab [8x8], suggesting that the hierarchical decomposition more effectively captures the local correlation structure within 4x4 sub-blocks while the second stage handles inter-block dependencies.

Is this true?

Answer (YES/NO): NO